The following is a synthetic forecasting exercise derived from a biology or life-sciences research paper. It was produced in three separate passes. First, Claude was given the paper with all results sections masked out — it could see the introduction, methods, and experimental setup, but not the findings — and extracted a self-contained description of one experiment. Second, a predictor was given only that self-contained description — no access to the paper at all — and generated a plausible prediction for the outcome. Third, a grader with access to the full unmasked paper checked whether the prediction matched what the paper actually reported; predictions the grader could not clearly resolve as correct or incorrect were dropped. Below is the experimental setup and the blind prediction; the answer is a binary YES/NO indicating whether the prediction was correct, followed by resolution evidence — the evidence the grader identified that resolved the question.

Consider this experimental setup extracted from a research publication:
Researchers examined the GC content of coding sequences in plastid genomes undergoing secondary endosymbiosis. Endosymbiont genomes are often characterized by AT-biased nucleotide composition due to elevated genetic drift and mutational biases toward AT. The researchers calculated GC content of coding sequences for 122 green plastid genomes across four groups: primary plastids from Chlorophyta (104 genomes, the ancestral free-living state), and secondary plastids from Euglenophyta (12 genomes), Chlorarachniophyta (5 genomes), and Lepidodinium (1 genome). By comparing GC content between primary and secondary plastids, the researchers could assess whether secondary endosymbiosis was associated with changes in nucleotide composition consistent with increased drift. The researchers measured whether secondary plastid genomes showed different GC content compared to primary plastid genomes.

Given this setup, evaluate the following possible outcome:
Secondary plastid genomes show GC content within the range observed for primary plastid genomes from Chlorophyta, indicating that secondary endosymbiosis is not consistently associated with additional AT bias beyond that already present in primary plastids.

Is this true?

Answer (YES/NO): YES